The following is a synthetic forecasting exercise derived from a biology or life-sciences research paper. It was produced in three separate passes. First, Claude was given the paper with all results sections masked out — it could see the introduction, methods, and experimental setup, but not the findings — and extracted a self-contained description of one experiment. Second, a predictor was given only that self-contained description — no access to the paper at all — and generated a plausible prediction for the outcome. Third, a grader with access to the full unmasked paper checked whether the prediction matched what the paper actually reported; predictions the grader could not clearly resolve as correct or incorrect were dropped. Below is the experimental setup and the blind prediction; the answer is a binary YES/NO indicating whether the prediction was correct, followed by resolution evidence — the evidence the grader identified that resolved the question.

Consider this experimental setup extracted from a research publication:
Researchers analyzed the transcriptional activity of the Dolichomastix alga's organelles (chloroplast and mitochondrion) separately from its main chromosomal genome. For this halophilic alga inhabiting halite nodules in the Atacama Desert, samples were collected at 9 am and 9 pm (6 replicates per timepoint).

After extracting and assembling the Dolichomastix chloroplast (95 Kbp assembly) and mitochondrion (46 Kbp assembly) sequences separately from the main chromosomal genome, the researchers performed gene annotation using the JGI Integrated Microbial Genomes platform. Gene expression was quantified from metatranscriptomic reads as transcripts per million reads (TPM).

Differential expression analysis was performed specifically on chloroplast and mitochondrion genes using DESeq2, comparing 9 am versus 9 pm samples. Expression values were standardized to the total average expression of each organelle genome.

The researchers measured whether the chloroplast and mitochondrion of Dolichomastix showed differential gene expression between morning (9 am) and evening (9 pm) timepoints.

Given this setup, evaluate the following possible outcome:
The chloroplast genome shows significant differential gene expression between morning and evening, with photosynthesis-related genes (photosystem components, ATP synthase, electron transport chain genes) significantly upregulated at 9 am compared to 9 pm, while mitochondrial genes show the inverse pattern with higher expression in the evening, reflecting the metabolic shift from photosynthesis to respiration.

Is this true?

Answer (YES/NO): NO